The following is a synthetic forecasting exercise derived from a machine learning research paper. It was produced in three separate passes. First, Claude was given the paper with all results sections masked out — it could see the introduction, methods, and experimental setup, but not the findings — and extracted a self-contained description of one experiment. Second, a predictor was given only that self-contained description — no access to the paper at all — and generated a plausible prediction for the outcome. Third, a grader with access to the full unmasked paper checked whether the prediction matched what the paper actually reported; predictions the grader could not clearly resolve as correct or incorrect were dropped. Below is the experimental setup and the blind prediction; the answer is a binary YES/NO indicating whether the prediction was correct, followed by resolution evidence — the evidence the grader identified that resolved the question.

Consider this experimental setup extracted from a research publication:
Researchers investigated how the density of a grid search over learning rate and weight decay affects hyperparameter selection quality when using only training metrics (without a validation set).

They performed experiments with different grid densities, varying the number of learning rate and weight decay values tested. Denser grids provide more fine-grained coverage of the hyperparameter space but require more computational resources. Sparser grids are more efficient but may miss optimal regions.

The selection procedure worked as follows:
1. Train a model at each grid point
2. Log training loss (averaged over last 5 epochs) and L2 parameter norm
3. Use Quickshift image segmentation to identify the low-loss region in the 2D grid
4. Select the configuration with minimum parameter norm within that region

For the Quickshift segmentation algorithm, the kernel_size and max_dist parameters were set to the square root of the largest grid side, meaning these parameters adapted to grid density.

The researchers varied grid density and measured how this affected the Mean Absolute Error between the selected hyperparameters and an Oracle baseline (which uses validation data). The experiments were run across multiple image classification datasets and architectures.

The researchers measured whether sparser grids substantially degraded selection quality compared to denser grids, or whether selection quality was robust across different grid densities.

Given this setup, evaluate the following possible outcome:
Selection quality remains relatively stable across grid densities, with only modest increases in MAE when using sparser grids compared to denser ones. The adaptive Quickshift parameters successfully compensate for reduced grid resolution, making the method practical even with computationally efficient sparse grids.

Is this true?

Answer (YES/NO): YES